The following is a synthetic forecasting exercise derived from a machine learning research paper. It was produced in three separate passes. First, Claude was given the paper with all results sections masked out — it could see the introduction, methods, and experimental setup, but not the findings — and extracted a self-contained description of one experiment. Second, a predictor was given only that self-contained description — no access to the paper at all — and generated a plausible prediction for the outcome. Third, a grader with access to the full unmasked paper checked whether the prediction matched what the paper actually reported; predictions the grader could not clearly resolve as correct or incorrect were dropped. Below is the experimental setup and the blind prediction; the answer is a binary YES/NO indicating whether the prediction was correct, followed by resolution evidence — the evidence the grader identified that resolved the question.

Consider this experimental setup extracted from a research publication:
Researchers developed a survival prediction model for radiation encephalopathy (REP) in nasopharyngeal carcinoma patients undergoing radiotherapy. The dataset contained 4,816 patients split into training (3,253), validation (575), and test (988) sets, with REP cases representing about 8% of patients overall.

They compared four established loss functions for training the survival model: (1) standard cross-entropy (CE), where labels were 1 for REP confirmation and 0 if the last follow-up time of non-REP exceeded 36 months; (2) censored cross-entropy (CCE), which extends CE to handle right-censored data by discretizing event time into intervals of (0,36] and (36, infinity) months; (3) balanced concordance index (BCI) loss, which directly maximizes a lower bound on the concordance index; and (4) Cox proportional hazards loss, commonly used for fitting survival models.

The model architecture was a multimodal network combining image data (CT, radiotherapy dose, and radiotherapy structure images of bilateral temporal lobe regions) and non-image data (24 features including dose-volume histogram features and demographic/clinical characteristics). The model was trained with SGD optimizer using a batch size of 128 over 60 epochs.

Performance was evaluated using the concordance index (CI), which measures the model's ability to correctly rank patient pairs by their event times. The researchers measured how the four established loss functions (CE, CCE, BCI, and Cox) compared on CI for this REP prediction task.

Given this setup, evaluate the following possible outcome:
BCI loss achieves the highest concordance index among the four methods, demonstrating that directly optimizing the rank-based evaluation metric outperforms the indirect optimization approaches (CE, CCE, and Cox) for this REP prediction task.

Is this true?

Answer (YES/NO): NO